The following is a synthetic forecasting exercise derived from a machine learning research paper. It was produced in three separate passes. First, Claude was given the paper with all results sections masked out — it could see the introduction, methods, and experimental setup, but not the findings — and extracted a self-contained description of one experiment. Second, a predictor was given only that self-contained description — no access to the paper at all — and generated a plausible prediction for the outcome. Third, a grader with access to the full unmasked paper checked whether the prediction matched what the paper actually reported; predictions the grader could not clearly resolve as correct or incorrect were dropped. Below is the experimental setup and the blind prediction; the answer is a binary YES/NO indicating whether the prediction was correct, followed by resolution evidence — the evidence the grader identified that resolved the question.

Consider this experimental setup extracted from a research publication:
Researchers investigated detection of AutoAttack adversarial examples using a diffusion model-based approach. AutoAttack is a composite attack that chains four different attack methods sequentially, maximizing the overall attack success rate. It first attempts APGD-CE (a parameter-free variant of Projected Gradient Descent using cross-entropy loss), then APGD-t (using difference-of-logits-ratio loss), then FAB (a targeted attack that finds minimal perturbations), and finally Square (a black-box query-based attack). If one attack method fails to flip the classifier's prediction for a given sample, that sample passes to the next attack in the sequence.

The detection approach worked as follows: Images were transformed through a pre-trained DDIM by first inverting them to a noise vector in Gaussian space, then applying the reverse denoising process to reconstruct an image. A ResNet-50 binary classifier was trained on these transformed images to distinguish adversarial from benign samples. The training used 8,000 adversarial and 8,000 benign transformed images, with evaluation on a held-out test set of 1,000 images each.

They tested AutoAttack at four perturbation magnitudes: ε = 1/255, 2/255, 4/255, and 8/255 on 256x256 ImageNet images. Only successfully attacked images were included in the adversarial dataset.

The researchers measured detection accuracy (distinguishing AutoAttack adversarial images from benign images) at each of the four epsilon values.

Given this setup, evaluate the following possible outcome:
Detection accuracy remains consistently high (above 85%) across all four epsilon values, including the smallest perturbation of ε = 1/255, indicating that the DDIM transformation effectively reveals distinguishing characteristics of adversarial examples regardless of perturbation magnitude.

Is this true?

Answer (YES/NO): YES